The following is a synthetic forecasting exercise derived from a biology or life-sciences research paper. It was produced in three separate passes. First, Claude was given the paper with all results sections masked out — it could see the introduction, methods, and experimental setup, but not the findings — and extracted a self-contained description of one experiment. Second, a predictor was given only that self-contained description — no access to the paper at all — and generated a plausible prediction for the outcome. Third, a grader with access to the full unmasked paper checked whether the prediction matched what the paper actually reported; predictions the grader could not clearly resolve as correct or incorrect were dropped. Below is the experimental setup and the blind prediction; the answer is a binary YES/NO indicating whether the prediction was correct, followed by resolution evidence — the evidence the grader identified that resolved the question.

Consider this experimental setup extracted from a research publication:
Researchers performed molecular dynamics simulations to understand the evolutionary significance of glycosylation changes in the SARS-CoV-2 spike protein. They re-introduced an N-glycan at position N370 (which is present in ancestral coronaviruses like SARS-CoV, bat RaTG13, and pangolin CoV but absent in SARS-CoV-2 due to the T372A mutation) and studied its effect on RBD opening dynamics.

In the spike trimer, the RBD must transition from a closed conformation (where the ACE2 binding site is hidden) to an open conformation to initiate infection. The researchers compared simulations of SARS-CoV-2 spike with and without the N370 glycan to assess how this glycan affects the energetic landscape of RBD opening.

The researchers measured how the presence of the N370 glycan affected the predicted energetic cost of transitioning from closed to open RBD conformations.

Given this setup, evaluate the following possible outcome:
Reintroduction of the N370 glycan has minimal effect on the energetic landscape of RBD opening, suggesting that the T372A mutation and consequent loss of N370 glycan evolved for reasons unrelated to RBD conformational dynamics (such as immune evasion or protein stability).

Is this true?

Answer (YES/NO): NO